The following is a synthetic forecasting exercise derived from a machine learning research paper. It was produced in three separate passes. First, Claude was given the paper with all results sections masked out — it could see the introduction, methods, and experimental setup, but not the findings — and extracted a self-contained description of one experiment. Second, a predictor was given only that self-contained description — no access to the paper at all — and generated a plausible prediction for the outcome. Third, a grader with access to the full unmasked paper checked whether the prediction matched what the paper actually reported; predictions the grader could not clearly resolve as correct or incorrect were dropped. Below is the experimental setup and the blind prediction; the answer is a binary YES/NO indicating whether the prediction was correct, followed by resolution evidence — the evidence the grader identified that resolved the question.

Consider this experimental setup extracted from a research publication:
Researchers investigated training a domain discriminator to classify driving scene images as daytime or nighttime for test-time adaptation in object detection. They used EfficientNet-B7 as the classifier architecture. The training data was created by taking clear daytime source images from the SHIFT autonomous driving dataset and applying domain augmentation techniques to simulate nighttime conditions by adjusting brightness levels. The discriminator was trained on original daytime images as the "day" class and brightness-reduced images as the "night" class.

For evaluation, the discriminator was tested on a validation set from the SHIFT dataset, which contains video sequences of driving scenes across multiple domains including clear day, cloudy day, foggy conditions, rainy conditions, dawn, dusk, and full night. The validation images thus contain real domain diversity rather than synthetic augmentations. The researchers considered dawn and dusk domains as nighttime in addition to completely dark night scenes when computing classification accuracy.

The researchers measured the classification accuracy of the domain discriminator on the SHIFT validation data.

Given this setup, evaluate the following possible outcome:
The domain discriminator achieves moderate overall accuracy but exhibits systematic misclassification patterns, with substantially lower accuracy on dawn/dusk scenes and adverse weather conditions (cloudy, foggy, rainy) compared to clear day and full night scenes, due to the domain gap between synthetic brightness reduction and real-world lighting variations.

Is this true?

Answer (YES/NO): NO